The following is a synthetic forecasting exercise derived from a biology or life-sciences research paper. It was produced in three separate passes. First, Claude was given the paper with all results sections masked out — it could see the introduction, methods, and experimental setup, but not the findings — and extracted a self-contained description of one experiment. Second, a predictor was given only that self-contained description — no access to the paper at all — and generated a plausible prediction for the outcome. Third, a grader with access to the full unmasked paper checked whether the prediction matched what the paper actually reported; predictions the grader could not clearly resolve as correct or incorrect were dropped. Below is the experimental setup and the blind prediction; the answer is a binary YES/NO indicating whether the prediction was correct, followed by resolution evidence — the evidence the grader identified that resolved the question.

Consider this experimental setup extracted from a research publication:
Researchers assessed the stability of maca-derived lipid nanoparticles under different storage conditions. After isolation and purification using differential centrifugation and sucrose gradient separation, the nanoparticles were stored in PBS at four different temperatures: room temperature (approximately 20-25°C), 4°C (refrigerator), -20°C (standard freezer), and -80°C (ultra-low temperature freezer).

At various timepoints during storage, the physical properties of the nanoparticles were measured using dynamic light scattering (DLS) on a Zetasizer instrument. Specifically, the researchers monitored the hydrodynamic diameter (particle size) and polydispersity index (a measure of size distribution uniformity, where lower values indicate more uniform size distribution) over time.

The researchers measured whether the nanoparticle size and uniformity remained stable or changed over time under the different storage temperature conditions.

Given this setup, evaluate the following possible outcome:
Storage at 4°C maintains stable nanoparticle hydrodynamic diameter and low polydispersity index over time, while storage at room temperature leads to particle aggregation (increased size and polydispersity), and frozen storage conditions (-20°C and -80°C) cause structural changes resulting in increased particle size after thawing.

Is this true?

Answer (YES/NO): NO